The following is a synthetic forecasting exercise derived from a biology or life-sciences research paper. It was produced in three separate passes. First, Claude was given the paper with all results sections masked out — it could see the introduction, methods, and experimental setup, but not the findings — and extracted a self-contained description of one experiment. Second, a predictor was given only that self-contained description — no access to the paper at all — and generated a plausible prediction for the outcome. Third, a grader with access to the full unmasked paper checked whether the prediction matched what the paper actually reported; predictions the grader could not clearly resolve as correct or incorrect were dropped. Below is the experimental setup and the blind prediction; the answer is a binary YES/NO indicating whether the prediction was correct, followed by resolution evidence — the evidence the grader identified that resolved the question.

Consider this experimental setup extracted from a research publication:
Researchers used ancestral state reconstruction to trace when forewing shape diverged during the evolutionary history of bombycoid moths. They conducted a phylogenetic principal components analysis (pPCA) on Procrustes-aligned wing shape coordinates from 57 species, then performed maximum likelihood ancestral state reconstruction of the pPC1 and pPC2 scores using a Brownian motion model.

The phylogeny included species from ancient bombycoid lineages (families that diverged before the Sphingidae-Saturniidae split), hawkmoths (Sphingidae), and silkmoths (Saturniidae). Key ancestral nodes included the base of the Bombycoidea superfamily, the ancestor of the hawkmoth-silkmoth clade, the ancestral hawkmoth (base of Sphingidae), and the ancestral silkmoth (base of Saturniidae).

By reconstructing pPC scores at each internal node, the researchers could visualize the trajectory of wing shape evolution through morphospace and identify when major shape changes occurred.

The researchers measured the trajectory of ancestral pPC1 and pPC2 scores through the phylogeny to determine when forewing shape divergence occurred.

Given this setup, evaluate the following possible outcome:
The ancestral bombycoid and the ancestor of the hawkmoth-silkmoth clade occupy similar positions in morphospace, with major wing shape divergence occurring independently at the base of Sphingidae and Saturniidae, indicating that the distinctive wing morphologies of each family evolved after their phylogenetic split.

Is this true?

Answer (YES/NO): YES